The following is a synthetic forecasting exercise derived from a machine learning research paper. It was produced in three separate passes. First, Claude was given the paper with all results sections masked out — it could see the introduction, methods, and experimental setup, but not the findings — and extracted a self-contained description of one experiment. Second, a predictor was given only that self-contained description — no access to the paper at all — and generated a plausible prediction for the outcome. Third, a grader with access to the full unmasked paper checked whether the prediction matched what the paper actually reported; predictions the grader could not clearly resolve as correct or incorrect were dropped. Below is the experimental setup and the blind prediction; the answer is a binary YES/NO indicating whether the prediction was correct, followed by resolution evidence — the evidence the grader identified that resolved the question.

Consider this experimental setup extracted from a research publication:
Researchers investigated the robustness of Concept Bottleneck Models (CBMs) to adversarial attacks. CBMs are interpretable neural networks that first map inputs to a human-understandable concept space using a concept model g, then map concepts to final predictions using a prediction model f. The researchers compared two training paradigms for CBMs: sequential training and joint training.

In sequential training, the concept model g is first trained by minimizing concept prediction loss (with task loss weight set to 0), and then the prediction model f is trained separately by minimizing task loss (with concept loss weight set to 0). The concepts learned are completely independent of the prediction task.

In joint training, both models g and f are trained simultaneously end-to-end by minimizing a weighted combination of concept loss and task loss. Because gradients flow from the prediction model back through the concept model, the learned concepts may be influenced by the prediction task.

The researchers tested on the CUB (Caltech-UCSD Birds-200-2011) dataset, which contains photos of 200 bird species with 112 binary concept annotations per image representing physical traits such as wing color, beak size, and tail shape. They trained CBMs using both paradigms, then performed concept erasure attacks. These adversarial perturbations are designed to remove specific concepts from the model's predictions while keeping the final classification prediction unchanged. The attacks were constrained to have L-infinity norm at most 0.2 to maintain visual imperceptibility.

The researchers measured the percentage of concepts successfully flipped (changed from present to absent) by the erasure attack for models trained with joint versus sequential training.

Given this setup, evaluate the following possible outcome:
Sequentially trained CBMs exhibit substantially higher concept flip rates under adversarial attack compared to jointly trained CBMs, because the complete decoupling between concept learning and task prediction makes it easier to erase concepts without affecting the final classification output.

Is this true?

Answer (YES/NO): NO